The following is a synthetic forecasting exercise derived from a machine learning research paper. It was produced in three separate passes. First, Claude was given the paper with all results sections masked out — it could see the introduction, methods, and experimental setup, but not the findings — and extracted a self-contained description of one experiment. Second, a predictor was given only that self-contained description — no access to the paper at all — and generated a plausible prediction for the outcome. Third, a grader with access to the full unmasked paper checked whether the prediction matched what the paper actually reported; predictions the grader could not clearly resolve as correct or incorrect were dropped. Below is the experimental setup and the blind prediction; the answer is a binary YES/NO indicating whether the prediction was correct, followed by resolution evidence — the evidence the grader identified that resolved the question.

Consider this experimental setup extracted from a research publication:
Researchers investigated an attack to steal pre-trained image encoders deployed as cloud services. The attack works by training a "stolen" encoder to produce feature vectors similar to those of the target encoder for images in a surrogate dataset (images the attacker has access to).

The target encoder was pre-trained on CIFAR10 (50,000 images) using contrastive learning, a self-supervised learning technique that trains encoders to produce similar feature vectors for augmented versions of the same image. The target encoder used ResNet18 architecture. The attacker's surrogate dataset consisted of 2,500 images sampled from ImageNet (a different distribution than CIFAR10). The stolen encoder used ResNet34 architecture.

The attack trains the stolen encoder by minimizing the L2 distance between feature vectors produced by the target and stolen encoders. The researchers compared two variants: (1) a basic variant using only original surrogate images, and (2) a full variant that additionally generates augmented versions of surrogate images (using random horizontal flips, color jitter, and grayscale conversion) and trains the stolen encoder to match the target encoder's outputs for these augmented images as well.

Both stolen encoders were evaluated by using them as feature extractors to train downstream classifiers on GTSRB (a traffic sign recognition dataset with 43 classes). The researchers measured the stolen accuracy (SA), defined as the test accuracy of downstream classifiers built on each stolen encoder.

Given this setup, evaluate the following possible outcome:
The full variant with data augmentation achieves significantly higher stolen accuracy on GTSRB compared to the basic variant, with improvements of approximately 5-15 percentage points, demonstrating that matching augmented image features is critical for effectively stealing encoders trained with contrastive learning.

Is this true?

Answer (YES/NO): NO